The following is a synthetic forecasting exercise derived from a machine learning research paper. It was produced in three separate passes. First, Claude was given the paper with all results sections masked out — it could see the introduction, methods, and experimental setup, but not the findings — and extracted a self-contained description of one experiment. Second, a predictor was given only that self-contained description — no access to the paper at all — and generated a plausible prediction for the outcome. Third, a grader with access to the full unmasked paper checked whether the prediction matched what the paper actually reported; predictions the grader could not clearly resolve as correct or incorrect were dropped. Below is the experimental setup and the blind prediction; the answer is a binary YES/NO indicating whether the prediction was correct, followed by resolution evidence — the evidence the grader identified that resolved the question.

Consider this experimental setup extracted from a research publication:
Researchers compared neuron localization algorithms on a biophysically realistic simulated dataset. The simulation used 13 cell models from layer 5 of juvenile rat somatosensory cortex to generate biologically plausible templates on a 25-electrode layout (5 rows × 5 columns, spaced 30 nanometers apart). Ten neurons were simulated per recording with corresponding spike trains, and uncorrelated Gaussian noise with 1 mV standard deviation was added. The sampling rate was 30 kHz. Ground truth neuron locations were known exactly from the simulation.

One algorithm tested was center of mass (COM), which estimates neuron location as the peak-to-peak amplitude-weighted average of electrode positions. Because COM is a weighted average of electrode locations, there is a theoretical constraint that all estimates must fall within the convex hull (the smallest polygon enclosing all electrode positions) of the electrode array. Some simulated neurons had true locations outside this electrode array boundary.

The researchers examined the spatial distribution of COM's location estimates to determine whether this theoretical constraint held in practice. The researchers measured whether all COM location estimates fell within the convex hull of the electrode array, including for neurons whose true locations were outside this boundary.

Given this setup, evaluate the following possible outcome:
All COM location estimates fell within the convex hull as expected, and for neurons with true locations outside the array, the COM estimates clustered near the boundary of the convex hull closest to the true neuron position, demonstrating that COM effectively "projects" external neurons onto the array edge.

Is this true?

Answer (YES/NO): NO